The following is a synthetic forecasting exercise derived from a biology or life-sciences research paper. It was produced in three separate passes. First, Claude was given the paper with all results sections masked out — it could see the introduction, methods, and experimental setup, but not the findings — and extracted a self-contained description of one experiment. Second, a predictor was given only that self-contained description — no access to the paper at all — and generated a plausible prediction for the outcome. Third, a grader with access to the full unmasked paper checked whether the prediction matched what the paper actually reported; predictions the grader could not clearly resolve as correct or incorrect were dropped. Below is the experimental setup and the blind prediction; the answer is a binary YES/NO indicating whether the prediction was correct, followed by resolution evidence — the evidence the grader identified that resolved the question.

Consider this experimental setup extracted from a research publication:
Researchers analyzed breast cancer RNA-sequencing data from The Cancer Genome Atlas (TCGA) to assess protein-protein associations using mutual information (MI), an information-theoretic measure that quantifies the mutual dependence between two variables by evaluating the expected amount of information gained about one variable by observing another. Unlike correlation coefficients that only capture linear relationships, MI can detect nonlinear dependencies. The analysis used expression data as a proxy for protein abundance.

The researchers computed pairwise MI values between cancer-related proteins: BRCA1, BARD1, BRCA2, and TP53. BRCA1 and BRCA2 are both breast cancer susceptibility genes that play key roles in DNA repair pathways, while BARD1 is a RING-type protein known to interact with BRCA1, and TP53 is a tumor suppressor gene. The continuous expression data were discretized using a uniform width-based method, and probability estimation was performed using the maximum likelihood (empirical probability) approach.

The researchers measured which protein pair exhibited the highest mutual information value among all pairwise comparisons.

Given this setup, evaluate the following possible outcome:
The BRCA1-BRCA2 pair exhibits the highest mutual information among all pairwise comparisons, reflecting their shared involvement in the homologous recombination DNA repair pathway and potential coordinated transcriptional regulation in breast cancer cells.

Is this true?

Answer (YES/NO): NO